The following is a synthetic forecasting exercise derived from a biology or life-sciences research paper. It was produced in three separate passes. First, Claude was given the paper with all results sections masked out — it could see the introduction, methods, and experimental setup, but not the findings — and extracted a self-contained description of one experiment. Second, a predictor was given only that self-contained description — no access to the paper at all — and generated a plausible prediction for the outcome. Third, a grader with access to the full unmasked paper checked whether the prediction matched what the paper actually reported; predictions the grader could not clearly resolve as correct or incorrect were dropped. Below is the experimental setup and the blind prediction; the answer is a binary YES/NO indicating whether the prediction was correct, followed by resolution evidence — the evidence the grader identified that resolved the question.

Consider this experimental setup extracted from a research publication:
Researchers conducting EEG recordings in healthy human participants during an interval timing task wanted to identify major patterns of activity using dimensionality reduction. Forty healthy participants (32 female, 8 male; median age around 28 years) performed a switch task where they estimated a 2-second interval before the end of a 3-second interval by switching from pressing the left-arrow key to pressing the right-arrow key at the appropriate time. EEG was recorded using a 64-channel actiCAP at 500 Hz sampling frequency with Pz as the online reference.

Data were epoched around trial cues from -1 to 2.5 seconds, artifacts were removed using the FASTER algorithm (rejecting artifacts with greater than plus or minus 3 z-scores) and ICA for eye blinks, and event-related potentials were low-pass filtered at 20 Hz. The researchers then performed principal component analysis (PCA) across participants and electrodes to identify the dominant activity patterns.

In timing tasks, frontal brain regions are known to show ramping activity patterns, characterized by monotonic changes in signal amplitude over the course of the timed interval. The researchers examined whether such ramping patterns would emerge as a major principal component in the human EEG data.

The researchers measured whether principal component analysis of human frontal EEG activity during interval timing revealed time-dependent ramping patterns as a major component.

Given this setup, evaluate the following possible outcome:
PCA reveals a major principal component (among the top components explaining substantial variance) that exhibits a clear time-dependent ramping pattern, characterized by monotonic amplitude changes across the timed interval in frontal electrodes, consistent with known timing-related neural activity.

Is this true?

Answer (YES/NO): NO